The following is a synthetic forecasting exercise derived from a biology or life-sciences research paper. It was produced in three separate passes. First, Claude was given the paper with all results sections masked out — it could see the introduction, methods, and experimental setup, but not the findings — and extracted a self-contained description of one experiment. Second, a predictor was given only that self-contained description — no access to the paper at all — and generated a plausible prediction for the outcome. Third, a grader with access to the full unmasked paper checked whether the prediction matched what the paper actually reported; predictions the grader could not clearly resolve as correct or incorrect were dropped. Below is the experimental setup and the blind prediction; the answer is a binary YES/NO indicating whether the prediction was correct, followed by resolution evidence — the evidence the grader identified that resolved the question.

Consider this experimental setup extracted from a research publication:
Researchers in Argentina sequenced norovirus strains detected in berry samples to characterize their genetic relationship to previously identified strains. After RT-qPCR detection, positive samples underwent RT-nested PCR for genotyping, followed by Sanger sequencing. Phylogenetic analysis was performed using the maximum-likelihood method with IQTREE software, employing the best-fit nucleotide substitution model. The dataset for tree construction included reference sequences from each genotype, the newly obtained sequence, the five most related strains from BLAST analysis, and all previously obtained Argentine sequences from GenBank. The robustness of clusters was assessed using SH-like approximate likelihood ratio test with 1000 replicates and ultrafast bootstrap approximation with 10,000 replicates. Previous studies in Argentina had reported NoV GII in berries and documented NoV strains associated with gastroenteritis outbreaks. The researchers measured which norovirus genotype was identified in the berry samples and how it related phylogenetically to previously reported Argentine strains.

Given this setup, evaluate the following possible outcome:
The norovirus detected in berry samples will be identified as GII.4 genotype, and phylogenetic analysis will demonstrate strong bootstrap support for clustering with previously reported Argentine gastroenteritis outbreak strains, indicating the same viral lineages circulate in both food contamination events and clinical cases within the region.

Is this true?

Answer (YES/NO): NO